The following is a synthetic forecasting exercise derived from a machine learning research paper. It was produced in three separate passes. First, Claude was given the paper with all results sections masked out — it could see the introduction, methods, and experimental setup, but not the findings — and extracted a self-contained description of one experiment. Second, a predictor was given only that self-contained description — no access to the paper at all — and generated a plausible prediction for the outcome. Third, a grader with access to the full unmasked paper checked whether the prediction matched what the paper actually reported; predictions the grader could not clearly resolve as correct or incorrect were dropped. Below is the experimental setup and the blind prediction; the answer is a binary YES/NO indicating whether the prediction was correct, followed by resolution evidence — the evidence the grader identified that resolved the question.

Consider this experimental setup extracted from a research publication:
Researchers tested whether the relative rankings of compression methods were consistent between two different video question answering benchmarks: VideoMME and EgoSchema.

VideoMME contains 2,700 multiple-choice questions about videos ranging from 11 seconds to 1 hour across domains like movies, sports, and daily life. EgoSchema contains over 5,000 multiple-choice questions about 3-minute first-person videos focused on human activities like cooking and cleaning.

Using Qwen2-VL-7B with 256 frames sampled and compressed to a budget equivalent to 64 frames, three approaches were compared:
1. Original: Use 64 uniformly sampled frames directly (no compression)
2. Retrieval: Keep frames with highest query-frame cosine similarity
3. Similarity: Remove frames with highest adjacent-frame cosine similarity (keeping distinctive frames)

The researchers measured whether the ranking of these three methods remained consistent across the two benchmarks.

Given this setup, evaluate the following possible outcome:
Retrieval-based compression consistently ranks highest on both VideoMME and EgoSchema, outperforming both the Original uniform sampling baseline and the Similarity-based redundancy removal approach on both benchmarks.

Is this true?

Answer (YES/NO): NO